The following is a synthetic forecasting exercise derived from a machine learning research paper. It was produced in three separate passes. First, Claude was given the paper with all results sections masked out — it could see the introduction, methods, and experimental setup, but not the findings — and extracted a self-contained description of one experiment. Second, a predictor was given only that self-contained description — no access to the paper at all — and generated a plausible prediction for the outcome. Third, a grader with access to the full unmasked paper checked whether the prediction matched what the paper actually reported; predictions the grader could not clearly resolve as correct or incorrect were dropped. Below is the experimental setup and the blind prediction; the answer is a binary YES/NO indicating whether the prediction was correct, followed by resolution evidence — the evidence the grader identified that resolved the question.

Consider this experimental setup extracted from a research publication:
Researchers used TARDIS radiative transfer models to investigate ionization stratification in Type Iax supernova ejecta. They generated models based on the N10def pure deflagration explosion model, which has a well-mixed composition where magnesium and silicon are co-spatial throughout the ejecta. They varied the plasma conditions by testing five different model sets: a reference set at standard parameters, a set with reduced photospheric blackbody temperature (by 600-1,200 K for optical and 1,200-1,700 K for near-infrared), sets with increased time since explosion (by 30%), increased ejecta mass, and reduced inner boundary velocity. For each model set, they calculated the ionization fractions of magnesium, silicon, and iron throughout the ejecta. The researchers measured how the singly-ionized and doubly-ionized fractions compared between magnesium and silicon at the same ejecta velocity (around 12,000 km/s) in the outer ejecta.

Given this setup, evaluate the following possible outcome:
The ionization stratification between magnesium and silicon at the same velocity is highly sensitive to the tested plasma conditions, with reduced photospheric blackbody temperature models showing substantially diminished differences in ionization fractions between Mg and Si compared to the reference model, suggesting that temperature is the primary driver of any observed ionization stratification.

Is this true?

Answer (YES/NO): NO